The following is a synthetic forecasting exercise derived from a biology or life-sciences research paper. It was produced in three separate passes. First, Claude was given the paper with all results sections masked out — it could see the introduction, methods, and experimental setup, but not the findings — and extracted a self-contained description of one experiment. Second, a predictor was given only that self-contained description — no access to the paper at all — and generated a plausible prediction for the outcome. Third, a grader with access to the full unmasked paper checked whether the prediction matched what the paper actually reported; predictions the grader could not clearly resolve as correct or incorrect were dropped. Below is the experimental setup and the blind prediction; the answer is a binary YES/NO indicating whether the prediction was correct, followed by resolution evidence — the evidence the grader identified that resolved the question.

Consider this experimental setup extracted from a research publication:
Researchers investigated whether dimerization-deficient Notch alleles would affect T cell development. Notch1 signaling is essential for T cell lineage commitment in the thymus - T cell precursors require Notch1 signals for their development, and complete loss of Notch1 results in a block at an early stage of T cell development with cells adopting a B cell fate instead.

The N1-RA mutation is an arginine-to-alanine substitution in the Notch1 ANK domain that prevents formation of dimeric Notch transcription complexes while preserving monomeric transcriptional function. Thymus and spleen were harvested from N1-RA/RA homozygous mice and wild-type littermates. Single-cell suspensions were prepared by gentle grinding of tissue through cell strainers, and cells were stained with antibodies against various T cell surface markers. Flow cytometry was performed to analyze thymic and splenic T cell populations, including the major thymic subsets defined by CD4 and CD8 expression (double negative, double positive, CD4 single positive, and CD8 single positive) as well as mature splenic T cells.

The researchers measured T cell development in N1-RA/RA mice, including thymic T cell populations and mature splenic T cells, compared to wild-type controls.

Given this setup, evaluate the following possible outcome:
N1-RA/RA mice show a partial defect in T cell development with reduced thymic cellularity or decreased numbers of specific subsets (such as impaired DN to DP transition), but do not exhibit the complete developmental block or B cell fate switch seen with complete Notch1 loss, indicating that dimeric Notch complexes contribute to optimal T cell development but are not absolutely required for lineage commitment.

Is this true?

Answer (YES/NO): NO